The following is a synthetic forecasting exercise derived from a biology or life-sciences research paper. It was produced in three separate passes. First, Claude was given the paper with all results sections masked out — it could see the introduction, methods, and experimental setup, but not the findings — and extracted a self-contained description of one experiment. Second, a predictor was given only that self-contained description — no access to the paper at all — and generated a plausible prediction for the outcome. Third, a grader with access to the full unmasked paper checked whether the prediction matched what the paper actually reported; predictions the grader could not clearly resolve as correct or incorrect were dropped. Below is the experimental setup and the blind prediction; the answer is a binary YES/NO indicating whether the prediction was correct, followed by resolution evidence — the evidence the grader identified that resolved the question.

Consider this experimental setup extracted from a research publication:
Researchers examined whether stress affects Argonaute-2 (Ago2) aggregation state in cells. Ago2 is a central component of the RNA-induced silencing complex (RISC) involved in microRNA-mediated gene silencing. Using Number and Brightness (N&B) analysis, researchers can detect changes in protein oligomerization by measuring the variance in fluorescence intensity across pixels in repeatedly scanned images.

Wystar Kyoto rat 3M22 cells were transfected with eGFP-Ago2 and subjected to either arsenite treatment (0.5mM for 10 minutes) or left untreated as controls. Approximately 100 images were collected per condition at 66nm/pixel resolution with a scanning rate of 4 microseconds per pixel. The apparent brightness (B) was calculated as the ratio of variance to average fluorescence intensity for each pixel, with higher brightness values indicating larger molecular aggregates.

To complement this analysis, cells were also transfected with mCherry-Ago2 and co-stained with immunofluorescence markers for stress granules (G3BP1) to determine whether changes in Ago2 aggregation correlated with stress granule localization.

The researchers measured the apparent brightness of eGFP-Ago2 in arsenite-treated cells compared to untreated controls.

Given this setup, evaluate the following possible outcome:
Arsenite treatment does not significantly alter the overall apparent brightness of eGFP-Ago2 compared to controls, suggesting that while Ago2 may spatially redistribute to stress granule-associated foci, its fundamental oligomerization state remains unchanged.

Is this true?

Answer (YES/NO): YES